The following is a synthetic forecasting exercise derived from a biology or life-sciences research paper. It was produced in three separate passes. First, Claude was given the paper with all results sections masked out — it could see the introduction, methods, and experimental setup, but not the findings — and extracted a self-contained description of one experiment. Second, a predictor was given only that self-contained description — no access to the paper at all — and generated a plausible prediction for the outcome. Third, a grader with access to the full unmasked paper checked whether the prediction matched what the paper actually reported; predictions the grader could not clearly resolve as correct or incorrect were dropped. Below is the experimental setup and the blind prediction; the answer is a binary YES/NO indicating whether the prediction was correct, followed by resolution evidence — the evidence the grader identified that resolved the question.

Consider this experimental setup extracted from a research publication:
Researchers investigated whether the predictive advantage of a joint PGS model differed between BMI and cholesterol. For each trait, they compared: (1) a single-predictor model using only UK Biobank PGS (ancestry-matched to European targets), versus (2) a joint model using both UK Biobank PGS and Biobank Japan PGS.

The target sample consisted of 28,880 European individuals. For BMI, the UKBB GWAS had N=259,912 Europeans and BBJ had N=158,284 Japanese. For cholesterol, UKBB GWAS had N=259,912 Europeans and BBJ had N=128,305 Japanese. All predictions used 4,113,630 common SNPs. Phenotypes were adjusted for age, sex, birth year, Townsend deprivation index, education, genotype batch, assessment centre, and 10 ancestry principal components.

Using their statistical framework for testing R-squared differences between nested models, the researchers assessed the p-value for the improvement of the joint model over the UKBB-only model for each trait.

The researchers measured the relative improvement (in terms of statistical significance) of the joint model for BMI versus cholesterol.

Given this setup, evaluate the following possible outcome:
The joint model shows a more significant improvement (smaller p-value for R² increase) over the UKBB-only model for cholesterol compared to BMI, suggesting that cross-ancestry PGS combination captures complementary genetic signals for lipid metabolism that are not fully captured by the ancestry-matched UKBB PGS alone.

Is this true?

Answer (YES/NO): NO